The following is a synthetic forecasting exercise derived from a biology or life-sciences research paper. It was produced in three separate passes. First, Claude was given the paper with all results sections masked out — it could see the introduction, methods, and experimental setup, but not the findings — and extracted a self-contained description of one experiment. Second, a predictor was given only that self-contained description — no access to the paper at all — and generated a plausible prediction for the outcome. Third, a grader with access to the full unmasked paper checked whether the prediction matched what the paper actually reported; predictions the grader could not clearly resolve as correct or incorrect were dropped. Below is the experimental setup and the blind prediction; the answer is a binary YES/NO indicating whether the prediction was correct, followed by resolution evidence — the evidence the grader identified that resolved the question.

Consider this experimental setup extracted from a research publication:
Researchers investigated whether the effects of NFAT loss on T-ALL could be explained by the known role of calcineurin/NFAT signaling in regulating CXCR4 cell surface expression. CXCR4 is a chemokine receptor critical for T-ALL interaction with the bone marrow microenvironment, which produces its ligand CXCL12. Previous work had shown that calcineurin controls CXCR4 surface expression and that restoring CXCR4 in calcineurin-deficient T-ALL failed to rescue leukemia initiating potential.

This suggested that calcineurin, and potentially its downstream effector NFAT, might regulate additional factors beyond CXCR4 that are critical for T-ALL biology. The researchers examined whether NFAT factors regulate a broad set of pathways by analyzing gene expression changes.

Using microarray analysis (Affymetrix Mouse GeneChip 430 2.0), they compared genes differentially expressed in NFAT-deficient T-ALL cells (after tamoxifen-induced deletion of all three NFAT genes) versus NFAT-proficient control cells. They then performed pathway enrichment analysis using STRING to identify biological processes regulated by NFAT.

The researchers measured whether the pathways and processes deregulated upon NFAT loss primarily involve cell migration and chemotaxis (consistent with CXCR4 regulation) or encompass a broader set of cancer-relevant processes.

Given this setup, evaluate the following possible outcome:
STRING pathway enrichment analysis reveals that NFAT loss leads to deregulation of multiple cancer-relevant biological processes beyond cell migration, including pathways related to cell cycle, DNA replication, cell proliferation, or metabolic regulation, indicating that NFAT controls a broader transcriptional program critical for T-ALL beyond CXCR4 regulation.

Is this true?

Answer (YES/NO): YES